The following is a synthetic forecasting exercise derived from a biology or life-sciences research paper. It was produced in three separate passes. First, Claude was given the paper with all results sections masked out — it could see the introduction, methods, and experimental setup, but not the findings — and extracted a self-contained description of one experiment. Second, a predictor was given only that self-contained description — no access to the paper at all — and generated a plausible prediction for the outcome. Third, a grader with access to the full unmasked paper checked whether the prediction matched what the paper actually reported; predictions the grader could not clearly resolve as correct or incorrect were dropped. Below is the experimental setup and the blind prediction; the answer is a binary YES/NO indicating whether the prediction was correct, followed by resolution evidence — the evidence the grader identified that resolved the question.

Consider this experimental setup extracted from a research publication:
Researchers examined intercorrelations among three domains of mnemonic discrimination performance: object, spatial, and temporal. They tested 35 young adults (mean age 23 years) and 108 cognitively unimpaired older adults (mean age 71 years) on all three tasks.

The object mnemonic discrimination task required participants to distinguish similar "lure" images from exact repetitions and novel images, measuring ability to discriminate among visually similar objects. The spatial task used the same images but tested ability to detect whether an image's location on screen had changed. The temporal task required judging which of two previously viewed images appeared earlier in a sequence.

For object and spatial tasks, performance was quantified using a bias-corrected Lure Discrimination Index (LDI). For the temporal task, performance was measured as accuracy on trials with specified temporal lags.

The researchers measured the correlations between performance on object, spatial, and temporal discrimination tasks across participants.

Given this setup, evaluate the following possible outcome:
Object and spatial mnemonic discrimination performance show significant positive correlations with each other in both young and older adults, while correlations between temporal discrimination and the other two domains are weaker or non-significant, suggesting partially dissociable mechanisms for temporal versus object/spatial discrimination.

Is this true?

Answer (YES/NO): NO